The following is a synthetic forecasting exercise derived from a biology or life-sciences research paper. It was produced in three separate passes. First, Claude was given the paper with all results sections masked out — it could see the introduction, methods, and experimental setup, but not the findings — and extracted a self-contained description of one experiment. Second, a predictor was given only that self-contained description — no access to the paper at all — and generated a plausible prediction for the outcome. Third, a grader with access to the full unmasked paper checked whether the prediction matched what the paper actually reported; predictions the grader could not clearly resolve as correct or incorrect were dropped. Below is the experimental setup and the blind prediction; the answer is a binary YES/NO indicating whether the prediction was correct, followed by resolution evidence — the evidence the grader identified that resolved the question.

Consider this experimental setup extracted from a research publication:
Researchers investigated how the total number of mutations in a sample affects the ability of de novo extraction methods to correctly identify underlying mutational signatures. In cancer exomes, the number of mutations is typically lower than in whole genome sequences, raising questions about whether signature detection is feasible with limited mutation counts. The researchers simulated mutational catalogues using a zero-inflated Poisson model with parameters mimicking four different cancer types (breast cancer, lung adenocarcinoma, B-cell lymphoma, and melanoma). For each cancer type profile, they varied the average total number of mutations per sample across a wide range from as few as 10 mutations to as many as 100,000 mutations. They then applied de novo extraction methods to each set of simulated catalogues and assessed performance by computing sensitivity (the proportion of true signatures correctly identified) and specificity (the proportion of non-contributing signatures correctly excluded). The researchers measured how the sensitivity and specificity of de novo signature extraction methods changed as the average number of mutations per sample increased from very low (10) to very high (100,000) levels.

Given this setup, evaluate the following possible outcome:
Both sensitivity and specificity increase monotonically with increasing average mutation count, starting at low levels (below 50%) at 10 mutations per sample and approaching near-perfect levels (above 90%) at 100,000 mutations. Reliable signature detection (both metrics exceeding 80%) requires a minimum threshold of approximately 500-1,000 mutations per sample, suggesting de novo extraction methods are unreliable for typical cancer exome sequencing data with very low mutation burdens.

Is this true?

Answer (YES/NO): NO